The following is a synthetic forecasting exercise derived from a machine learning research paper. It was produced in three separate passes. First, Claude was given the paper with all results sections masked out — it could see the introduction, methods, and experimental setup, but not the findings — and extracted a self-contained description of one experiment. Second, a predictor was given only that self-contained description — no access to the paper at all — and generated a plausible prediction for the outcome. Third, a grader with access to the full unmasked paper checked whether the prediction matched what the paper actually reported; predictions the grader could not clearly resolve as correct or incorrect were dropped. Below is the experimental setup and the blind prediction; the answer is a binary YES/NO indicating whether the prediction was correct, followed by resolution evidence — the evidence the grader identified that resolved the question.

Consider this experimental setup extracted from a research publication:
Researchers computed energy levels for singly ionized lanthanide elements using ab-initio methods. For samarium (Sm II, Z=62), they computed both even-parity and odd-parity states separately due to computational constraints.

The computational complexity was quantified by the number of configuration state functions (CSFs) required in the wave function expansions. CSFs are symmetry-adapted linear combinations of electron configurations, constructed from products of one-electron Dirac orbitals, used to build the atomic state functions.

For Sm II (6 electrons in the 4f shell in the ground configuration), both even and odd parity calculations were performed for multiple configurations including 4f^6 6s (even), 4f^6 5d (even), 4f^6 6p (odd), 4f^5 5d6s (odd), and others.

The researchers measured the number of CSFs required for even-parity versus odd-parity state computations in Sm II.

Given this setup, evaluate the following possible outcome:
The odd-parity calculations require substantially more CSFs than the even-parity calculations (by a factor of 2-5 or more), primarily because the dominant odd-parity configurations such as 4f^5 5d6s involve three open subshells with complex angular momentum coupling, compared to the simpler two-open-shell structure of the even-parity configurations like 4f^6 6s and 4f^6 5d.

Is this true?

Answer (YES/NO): NO